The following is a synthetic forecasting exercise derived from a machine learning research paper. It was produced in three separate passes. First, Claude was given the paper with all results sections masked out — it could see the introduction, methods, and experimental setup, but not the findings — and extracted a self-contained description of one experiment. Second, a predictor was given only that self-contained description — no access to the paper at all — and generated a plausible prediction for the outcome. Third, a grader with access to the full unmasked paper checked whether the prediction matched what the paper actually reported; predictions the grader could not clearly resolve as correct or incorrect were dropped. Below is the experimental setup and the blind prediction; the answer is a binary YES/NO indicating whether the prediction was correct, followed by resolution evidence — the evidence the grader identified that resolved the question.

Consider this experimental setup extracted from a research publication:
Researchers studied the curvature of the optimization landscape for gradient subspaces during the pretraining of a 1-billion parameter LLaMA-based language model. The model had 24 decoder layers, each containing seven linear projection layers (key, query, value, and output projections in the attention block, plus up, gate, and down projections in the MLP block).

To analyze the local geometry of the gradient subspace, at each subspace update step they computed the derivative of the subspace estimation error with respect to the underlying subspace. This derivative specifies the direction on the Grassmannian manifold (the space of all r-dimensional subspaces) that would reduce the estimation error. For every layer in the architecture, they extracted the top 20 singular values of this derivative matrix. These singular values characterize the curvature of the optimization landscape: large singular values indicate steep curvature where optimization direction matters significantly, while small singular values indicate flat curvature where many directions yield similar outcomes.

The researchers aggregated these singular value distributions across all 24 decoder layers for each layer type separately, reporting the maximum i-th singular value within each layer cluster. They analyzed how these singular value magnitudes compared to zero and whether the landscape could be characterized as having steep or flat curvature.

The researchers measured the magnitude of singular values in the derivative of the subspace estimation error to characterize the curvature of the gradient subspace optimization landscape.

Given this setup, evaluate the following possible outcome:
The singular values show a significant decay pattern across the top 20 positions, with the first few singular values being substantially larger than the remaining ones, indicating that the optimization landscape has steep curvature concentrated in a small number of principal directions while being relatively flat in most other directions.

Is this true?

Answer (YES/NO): NO